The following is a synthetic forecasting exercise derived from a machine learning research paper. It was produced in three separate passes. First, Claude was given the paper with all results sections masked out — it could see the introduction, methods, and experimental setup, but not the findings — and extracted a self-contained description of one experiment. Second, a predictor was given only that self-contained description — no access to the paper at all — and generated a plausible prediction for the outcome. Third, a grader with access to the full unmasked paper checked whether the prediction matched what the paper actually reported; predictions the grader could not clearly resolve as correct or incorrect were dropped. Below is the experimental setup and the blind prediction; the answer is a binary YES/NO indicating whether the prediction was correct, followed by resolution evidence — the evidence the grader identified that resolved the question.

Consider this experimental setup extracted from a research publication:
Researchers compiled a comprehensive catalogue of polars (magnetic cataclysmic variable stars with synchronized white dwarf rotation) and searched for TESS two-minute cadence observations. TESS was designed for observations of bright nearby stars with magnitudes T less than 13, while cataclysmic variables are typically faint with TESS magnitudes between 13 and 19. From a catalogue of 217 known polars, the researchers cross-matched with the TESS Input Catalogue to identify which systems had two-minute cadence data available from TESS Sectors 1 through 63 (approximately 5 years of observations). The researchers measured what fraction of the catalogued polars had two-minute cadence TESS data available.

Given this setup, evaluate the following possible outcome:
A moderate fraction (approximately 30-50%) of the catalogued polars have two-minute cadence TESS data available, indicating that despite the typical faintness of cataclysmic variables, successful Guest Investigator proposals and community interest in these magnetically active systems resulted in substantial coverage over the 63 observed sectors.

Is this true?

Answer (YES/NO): YES